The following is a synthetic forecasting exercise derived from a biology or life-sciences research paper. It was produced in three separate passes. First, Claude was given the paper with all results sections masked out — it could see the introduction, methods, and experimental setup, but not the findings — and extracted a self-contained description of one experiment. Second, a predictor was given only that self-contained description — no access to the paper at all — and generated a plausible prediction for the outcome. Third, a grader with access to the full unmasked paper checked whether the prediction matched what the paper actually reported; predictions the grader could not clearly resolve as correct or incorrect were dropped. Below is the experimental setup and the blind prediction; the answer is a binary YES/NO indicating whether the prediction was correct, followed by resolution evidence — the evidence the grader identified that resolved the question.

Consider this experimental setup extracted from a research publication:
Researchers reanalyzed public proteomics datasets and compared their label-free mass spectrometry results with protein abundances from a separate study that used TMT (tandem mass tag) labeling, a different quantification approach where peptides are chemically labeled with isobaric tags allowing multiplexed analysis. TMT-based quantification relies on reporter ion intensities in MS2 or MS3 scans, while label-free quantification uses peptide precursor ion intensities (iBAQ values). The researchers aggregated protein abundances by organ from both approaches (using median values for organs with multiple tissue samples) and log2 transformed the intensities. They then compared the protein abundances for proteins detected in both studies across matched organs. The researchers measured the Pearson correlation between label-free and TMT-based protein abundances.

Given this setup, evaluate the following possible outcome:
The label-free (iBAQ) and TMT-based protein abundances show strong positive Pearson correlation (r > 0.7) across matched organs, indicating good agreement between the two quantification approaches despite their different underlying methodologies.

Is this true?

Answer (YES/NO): NO